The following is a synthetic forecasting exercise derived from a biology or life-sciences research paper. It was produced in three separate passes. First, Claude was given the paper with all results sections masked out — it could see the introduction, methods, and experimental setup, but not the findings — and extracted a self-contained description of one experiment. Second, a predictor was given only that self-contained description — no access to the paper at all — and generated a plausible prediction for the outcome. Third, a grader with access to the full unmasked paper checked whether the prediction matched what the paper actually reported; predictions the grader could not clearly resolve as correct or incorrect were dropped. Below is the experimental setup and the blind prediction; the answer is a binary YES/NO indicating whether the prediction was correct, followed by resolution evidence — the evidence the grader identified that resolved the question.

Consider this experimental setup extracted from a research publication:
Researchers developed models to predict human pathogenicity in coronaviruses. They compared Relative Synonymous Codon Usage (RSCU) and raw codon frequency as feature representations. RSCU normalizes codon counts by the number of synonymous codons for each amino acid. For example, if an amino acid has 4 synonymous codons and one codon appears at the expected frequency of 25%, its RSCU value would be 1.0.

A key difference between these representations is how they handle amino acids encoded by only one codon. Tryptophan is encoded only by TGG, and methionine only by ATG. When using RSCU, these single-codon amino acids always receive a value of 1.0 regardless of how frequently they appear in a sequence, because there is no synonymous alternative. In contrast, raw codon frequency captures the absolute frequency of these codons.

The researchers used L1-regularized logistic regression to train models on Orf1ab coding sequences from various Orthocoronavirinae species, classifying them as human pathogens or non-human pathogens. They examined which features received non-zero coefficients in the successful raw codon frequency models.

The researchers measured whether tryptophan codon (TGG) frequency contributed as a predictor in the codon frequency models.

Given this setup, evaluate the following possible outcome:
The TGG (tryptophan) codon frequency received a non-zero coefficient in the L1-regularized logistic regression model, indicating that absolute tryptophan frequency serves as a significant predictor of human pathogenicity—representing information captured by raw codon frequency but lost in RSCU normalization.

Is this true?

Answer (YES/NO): YES